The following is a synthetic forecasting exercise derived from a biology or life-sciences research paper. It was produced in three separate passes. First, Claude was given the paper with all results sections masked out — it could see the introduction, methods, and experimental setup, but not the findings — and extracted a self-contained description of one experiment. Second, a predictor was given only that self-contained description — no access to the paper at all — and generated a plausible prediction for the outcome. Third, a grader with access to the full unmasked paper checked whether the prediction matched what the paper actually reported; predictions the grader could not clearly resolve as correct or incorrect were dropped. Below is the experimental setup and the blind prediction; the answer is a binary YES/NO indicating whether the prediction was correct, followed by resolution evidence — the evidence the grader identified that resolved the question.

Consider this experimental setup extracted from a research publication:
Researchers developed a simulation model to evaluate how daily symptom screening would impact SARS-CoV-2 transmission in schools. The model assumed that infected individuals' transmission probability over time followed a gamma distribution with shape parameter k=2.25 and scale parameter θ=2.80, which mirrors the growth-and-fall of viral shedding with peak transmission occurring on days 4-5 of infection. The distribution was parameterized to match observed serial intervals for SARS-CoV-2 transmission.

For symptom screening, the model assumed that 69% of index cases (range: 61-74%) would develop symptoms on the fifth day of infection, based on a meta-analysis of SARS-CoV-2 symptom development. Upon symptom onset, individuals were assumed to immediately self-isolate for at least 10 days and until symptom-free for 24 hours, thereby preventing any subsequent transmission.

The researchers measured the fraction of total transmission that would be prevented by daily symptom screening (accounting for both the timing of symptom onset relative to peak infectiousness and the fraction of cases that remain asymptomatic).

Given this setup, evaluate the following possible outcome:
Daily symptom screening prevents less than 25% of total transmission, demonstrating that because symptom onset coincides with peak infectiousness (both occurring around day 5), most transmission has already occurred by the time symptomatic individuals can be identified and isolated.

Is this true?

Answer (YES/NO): NO